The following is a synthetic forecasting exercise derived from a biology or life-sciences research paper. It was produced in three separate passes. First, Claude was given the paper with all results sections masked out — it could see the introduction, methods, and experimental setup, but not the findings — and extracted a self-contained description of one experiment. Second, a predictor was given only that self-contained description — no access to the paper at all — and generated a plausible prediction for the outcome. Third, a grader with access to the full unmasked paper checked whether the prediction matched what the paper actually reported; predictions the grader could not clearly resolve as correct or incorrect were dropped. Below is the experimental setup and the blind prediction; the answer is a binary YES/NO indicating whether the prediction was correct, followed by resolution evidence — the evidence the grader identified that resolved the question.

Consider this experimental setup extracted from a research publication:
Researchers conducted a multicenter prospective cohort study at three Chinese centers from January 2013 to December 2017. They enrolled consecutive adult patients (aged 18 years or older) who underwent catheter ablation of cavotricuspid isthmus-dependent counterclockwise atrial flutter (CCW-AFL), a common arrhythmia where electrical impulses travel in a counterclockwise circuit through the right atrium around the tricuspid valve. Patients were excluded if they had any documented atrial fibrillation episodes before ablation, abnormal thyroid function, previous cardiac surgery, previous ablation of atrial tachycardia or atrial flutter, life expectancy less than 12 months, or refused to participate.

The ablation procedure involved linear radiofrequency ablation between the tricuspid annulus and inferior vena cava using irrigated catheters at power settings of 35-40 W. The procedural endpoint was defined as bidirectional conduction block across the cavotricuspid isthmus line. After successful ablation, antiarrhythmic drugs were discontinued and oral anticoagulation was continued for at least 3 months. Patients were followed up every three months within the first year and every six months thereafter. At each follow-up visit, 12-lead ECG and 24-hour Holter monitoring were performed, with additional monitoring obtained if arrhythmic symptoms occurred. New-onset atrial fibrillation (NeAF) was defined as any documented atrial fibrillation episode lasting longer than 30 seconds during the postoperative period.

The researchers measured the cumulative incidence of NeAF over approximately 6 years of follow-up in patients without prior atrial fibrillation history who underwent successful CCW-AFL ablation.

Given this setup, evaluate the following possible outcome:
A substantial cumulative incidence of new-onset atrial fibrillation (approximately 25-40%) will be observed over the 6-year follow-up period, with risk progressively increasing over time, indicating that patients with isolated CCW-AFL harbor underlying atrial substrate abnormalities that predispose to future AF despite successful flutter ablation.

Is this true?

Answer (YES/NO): YES